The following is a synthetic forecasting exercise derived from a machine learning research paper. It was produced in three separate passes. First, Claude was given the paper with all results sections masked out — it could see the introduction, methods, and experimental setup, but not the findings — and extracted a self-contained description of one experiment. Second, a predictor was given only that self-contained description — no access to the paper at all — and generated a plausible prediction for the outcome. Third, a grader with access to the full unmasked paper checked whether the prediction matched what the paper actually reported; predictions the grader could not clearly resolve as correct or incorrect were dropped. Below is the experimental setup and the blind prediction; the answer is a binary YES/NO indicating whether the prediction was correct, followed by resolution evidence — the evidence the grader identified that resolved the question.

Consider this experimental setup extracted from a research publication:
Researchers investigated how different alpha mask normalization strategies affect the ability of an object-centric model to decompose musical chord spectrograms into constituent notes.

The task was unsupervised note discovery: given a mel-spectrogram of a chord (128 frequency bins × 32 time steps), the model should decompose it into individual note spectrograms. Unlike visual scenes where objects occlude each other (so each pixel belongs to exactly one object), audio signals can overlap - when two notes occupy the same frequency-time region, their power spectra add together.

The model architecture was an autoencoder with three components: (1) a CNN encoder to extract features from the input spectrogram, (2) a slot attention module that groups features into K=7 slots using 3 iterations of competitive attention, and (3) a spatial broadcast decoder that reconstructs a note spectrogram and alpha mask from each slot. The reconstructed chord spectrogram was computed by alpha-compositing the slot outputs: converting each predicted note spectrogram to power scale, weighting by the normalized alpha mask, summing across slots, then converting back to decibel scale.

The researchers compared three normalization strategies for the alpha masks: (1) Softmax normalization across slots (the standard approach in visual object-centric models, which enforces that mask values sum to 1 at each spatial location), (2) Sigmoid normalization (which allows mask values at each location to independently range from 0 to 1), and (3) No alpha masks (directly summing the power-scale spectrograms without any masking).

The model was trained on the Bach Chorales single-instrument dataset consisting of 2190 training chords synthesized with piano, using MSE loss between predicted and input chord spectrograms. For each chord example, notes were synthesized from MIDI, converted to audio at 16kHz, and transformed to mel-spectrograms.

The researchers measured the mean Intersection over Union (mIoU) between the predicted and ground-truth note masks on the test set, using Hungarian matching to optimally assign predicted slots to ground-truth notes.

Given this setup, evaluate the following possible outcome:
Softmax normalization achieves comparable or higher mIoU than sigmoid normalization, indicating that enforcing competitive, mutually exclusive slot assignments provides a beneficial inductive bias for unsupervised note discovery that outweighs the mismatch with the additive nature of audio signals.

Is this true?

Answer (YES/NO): NO